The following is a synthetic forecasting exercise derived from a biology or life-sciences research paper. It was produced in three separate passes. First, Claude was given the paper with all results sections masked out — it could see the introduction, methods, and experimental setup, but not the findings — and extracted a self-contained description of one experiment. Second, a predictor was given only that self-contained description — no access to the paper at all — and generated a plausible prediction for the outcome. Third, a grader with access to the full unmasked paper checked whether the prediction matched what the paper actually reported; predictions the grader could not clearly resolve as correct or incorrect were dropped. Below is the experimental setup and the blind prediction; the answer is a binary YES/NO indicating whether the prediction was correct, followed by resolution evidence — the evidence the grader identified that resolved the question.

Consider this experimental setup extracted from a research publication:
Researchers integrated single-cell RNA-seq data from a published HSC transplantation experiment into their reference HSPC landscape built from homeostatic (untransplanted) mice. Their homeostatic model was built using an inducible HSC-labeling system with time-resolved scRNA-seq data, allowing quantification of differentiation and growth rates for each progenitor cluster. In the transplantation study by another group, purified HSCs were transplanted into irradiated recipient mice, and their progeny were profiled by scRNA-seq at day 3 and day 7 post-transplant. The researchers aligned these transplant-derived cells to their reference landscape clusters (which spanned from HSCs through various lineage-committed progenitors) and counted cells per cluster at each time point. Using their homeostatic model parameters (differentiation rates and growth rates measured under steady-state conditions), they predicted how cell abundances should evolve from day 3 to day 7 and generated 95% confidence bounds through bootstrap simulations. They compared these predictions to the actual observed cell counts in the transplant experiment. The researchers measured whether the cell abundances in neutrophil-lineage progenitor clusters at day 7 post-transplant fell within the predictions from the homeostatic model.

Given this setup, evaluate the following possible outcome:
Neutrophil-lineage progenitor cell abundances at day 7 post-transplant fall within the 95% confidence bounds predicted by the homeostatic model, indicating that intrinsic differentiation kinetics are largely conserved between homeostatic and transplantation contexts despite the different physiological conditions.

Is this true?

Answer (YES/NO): NO